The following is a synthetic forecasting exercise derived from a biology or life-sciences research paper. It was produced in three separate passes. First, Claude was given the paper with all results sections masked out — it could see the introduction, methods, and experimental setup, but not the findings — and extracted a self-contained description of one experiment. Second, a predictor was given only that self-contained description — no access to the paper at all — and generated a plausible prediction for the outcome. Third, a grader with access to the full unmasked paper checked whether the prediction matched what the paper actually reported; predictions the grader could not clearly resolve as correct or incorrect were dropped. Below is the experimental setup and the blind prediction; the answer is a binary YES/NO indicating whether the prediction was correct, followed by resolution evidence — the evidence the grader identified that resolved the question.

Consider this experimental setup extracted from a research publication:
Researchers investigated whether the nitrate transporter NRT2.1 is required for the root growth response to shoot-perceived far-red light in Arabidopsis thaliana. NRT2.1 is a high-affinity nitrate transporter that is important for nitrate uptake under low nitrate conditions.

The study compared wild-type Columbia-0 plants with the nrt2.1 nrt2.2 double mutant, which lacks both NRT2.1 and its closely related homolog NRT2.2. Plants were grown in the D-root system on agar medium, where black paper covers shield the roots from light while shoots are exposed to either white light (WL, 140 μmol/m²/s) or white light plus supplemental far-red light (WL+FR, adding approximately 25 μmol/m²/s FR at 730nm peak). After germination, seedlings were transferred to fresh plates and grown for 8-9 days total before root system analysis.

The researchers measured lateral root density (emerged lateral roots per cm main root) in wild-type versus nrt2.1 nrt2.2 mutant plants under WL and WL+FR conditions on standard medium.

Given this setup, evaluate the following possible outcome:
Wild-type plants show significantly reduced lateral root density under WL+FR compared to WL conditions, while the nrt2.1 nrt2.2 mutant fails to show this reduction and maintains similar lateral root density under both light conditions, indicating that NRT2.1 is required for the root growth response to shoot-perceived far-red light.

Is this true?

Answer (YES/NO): YES